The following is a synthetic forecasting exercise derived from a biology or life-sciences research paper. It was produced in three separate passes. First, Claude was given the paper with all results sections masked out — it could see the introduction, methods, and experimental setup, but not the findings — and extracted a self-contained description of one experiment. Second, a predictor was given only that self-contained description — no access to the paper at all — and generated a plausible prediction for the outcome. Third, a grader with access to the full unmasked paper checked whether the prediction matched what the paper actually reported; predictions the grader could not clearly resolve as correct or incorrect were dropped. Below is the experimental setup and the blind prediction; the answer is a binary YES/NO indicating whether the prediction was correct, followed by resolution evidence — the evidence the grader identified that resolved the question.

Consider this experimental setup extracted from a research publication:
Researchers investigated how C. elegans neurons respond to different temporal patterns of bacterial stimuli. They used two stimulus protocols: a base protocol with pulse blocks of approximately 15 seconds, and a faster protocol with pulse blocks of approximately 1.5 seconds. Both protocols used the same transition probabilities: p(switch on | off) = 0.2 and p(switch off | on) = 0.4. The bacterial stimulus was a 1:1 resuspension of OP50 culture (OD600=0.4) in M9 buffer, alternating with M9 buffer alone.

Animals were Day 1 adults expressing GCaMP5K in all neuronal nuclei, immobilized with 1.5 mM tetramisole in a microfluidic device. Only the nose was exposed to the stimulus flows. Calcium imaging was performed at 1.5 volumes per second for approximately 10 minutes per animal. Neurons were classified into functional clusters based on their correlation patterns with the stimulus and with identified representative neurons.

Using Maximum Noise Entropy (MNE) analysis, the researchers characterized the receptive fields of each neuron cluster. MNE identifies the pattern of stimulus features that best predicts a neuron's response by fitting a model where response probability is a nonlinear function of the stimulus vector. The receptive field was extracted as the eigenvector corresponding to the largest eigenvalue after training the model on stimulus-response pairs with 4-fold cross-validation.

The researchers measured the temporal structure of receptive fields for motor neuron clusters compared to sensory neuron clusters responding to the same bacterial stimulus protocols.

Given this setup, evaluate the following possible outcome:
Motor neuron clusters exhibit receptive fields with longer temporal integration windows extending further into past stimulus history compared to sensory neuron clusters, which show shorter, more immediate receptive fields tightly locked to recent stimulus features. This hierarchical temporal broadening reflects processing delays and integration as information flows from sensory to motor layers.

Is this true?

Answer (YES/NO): YES